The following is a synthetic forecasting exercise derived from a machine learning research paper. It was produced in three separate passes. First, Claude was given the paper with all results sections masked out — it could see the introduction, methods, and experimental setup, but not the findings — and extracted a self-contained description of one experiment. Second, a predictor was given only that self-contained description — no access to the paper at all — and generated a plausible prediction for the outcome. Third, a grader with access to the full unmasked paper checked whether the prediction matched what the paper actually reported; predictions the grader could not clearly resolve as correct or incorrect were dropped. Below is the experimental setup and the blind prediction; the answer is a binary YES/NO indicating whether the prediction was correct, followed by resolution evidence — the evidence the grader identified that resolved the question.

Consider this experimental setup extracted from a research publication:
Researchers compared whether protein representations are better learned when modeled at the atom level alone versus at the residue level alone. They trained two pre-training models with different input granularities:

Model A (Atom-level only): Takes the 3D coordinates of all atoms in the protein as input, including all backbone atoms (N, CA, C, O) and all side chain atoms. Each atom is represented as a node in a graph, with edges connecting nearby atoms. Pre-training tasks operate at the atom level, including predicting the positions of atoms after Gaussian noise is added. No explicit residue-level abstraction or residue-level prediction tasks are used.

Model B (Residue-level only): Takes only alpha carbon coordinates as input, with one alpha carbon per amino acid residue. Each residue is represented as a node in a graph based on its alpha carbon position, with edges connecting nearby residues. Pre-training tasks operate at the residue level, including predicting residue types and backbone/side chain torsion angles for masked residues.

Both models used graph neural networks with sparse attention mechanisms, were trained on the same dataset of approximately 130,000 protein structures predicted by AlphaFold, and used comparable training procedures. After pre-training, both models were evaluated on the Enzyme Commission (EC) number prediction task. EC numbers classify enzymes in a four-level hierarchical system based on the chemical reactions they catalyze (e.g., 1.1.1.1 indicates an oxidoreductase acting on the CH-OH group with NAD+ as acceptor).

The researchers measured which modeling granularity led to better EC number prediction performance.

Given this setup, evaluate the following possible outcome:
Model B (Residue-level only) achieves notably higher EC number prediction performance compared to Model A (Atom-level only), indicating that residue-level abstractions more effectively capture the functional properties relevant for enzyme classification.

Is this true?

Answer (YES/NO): YES